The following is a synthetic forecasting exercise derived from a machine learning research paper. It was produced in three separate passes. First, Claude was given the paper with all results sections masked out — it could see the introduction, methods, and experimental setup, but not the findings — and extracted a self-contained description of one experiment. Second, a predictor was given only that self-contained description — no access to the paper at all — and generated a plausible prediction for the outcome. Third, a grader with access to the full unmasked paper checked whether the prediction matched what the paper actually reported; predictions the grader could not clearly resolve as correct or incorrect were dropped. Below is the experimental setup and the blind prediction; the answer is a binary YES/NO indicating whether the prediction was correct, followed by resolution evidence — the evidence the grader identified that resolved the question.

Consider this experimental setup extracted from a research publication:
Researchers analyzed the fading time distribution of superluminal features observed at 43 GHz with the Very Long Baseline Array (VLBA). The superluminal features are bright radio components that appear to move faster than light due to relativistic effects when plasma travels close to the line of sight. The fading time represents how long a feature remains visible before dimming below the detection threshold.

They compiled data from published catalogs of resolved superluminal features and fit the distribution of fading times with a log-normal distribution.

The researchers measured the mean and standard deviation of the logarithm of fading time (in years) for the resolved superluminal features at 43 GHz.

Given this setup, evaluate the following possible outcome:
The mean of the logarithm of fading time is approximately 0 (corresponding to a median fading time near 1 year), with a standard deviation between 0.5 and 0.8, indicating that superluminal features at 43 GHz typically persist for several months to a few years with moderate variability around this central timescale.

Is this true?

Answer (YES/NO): NO